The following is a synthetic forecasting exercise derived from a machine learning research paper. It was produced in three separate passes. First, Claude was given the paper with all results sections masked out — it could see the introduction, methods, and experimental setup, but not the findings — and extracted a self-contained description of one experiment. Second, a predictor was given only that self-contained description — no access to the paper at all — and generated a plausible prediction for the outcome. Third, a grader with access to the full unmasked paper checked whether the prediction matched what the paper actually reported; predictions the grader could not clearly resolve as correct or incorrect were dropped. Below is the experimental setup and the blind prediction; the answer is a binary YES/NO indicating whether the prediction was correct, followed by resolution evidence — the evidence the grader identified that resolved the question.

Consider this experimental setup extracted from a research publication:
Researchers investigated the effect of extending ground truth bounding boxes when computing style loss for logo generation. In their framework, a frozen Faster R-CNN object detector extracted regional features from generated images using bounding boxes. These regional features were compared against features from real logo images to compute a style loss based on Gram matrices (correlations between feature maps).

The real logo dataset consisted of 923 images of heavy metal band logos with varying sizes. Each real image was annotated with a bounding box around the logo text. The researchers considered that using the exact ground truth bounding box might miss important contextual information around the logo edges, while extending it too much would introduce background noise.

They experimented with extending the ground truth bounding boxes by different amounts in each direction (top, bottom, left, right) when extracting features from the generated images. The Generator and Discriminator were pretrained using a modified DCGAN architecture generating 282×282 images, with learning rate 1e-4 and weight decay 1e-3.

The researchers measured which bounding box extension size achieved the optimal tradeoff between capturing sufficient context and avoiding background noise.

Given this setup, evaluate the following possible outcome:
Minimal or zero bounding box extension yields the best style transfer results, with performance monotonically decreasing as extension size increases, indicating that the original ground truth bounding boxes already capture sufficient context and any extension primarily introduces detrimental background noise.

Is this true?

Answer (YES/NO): NO